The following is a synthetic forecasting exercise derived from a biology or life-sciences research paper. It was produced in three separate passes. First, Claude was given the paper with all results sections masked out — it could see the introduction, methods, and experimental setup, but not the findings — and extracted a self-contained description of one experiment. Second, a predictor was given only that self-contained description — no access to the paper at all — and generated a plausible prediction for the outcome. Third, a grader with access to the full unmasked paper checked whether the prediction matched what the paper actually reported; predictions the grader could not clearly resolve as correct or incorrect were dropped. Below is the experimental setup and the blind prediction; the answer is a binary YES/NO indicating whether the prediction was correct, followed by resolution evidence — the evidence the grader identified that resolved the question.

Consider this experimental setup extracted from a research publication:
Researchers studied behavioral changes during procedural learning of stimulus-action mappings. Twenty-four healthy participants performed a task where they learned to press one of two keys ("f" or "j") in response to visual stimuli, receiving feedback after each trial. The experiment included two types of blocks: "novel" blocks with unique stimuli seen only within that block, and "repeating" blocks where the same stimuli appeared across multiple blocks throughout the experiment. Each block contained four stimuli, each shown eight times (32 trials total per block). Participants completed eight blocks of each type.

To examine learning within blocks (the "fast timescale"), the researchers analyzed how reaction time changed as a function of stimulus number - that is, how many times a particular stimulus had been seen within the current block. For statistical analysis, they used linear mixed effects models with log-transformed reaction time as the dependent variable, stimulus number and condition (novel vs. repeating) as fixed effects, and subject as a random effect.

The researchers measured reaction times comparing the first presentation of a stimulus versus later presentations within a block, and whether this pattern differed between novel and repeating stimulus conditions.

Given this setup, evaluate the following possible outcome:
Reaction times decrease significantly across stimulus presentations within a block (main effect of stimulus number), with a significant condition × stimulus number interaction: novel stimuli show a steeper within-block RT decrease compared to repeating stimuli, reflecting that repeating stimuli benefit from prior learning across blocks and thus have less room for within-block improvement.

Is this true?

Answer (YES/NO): NO